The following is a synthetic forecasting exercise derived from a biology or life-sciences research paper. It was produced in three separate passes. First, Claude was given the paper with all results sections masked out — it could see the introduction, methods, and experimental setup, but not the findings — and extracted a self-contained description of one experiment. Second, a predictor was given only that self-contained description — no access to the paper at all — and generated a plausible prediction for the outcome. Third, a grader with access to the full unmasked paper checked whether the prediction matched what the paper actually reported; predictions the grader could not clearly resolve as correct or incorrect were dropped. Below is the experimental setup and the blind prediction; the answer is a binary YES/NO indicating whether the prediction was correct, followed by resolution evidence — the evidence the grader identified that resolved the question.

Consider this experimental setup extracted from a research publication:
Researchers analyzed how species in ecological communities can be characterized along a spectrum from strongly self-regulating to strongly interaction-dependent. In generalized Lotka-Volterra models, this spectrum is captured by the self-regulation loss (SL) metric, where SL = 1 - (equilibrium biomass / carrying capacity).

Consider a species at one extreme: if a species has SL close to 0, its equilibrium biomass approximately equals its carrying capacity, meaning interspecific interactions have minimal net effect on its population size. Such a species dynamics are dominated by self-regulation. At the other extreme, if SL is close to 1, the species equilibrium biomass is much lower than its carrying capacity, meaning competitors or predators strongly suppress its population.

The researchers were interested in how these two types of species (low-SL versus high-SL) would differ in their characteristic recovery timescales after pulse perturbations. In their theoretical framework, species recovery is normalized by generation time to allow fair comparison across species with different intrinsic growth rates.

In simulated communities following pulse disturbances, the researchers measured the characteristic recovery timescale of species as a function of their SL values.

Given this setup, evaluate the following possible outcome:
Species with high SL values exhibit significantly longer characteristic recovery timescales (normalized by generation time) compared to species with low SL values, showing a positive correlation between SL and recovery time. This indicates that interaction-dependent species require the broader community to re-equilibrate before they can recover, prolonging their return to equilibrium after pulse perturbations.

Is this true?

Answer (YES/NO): YES